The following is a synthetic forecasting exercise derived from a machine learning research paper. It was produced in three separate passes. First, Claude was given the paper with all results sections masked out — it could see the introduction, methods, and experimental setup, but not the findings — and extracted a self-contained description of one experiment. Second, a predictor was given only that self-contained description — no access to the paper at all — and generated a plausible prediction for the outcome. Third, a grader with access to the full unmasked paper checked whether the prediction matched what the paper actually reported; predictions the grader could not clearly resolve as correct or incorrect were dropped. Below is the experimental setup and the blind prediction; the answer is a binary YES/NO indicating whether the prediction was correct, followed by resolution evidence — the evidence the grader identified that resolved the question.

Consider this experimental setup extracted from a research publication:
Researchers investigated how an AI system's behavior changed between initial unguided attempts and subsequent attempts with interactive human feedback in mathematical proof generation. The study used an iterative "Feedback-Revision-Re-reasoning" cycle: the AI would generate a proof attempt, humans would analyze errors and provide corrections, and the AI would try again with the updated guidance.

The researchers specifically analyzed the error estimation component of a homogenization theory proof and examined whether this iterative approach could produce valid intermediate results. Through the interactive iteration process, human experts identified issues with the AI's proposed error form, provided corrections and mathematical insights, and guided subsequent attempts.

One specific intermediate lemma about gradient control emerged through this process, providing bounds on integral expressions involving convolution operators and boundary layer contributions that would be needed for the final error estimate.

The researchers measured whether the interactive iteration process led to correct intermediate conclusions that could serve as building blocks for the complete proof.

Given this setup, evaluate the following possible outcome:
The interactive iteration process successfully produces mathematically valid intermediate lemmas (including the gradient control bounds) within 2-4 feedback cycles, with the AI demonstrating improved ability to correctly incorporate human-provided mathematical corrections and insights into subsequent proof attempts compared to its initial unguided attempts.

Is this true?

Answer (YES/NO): NO